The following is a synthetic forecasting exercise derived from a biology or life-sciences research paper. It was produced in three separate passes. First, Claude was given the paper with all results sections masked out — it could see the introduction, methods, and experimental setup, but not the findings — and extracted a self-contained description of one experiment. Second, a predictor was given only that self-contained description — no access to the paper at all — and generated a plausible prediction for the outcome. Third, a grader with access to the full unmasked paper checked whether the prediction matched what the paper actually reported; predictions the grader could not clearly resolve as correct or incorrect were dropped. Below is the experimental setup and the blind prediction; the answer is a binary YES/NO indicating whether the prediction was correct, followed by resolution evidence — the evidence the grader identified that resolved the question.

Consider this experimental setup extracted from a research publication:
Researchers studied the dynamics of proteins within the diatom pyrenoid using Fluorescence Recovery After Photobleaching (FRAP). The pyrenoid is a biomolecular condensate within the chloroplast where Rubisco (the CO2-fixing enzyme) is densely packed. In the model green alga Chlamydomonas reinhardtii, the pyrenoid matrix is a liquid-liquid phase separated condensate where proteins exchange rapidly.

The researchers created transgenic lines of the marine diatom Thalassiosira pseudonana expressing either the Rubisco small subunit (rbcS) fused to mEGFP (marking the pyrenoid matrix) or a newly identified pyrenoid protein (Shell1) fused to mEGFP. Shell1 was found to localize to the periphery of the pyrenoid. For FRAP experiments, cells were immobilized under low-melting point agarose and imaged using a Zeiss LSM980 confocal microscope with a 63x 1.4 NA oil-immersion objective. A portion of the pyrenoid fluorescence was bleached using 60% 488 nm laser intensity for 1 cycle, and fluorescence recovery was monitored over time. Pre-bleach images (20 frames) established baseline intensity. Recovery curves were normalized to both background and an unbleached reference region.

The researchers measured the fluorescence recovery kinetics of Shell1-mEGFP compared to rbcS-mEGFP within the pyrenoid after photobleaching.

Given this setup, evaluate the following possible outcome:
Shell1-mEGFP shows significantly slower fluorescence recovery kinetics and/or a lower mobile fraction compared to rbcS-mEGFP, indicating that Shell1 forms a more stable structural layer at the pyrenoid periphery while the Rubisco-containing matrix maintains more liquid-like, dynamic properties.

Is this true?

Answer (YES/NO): NO